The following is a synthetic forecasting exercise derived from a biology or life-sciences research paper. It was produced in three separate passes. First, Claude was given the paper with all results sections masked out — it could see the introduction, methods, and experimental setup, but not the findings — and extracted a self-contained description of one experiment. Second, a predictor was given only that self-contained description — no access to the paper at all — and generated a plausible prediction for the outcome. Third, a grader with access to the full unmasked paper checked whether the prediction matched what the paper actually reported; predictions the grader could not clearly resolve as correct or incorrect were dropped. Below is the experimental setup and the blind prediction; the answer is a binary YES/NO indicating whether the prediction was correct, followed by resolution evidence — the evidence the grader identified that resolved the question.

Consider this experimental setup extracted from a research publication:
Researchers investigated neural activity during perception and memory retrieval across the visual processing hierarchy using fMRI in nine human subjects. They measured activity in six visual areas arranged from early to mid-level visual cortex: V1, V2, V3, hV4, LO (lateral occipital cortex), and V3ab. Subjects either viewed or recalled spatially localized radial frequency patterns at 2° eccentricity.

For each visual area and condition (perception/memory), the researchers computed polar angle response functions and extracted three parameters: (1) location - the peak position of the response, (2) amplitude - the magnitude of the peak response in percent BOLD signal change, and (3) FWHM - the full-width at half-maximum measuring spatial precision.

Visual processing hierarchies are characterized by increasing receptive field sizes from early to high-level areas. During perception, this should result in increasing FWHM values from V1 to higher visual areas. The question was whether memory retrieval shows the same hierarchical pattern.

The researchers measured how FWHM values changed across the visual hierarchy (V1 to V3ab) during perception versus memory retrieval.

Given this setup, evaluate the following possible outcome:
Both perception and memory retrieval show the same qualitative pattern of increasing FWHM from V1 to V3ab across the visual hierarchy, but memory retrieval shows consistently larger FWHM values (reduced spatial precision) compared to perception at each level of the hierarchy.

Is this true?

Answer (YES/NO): NO